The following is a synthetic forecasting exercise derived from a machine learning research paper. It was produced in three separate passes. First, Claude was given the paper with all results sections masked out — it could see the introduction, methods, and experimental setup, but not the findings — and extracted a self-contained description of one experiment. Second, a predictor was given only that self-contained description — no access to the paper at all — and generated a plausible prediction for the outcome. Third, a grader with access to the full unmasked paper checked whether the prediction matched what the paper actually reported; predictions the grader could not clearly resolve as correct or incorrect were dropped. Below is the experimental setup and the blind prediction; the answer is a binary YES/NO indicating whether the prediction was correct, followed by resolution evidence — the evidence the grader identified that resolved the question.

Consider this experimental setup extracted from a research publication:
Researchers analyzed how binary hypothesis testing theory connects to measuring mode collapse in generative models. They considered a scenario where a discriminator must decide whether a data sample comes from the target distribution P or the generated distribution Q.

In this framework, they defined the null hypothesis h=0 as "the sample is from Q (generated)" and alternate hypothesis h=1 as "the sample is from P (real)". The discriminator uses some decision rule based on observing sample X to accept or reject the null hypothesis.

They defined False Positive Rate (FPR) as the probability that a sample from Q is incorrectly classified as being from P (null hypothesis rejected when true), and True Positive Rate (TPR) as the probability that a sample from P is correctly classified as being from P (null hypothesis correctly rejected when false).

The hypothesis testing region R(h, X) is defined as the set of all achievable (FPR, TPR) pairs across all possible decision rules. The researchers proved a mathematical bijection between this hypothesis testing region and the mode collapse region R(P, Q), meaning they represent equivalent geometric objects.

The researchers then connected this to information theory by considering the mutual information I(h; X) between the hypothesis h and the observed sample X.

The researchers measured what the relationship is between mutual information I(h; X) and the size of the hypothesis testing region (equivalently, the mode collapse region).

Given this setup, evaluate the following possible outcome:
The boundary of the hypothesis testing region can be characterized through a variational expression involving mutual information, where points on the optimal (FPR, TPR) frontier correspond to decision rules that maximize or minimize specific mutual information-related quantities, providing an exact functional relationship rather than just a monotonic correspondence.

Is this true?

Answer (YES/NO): NO